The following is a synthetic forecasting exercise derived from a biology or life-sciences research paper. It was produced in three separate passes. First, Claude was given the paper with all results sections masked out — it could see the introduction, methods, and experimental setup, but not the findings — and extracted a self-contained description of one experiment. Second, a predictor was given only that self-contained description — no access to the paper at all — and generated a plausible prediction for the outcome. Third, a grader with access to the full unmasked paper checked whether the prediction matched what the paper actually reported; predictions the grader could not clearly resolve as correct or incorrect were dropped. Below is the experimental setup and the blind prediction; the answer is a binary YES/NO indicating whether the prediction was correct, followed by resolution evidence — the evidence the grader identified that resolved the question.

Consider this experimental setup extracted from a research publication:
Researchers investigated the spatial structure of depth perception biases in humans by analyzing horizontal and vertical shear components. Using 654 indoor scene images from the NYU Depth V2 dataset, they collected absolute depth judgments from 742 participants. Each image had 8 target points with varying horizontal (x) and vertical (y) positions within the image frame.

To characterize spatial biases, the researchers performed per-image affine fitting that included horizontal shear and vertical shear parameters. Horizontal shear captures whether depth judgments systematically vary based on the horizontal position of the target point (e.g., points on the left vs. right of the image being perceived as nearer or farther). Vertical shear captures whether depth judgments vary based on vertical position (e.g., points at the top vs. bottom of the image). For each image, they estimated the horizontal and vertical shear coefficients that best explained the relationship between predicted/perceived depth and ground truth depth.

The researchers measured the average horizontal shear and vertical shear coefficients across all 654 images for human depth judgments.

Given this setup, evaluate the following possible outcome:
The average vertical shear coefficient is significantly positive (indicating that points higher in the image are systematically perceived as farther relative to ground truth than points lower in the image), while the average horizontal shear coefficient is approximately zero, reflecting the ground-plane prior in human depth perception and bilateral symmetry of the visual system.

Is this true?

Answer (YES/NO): NO